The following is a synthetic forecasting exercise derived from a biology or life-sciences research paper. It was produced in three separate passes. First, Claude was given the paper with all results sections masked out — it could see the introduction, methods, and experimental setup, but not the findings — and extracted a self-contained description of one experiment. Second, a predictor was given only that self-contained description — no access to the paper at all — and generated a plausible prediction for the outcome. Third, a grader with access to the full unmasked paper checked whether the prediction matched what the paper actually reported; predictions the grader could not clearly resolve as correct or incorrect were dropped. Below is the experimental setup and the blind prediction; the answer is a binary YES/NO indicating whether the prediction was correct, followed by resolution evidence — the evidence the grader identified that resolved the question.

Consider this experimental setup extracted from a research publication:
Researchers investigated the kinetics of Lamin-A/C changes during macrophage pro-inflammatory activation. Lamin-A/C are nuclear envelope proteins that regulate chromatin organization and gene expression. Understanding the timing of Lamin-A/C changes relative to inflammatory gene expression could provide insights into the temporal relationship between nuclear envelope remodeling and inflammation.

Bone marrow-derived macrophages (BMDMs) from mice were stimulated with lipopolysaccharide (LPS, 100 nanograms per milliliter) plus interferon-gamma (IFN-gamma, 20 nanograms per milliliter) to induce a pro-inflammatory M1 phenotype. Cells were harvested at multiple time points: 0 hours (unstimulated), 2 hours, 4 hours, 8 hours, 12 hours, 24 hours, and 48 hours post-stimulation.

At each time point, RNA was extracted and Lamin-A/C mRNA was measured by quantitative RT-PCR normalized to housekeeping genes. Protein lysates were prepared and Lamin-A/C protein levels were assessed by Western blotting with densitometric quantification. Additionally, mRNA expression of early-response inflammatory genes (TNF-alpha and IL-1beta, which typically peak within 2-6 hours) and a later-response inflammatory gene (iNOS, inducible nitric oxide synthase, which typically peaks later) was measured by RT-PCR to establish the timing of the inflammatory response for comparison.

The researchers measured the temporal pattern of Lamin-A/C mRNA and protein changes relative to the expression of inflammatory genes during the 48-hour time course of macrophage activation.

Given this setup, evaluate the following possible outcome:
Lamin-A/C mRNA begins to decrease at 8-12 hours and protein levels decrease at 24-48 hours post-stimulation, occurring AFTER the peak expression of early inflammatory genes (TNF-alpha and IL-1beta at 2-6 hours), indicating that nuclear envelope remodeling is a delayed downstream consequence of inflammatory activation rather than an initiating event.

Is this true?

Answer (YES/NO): NO